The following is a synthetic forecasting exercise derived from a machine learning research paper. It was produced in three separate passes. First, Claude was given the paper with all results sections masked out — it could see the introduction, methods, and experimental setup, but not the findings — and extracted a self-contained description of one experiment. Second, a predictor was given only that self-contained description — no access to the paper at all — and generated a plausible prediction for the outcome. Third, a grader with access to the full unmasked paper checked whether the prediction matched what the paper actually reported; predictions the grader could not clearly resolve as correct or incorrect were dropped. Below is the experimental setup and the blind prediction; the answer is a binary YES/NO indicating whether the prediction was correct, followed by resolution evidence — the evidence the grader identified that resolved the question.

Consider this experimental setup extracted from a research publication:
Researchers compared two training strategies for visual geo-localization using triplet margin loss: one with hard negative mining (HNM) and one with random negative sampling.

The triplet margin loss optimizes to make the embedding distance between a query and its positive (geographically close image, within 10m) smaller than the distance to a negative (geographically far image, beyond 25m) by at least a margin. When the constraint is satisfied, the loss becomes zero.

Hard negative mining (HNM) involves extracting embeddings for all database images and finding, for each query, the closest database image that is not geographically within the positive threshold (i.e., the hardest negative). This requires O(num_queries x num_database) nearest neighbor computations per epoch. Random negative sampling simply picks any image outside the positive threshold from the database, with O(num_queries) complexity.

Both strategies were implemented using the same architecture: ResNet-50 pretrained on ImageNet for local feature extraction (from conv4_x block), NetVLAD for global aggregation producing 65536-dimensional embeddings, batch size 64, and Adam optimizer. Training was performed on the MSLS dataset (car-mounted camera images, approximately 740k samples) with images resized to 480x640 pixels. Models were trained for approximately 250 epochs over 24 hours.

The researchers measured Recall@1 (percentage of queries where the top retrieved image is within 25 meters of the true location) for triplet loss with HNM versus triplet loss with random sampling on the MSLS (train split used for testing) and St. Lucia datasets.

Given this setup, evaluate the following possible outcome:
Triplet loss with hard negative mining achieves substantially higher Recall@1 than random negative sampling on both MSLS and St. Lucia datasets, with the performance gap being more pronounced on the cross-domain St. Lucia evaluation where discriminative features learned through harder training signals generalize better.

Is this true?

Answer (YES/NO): NO